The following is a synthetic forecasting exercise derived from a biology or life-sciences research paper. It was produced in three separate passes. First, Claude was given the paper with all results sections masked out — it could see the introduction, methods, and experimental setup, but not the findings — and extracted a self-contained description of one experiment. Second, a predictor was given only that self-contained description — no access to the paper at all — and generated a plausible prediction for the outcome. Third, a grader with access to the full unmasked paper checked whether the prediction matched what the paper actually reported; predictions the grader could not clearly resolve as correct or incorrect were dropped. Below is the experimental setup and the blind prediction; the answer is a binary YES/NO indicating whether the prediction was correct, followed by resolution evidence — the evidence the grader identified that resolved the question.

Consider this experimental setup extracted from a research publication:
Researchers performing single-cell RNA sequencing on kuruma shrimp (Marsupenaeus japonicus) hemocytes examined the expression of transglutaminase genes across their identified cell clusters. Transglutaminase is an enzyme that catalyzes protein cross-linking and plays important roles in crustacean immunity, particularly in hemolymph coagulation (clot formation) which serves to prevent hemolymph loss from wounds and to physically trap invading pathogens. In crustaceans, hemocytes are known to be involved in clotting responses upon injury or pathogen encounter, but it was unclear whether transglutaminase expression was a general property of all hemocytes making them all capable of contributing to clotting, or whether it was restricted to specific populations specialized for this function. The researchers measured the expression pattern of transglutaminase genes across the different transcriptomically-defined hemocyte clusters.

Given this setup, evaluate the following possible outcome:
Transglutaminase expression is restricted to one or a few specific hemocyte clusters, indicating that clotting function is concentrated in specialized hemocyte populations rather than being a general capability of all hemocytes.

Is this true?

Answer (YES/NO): YES